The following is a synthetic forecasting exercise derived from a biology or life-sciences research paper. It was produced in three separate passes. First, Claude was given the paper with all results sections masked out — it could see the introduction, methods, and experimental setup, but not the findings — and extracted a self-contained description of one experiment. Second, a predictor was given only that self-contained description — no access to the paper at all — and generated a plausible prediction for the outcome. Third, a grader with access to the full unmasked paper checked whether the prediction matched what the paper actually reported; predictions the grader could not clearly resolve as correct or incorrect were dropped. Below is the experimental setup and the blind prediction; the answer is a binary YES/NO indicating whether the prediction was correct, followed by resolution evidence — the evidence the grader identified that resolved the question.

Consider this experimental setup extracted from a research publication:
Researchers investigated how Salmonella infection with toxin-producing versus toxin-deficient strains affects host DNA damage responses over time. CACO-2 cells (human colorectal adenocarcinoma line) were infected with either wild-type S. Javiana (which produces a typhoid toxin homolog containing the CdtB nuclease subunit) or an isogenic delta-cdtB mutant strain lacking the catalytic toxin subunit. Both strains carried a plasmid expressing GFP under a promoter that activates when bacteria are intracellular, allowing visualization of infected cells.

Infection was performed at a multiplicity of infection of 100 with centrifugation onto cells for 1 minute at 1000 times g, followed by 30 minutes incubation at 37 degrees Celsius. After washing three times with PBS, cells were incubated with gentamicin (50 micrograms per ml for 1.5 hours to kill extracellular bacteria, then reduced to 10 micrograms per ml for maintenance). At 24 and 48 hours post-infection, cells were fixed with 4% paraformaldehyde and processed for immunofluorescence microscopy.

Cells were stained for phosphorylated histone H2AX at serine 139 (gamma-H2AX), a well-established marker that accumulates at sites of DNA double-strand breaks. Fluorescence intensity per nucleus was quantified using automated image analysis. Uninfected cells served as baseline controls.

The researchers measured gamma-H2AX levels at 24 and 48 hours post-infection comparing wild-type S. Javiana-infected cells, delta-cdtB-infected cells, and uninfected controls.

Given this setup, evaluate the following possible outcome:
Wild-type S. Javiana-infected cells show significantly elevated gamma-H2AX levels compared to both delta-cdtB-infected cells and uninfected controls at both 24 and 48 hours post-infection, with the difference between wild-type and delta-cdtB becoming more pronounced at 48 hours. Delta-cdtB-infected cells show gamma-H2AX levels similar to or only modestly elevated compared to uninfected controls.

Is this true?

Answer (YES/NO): NO